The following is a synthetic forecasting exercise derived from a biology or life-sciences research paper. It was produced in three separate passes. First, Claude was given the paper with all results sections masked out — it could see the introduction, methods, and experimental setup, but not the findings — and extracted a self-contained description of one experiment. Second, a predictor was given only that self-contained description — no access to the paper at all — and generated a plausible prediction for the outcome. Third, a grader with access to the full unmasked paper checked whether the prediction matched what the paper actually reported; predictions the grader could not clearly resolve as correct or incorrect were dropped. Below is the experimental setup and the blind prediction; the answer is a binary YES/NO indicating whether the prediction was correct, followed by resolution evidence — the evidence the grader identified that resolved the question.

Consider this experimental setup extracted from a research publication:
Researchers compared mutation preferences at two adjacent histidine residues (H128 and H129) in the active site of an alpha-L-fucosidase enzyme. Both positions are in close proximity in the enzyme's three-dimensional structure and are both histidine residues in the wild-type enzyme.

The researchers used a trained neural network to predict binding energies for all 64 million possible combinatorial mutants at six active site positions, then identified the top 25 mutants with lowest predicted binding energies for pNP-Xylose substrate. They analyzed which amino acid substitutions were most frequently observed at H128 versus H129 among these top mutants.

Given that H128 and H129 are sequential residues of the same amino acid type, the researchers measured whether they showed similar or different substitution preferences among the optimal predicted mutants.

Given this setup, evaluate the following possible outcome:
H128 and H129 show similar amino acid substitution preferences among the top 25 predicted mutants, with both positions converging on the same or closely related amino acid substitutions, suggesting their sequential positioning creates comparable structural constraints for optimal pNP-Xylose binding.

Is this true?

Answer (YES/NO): NO